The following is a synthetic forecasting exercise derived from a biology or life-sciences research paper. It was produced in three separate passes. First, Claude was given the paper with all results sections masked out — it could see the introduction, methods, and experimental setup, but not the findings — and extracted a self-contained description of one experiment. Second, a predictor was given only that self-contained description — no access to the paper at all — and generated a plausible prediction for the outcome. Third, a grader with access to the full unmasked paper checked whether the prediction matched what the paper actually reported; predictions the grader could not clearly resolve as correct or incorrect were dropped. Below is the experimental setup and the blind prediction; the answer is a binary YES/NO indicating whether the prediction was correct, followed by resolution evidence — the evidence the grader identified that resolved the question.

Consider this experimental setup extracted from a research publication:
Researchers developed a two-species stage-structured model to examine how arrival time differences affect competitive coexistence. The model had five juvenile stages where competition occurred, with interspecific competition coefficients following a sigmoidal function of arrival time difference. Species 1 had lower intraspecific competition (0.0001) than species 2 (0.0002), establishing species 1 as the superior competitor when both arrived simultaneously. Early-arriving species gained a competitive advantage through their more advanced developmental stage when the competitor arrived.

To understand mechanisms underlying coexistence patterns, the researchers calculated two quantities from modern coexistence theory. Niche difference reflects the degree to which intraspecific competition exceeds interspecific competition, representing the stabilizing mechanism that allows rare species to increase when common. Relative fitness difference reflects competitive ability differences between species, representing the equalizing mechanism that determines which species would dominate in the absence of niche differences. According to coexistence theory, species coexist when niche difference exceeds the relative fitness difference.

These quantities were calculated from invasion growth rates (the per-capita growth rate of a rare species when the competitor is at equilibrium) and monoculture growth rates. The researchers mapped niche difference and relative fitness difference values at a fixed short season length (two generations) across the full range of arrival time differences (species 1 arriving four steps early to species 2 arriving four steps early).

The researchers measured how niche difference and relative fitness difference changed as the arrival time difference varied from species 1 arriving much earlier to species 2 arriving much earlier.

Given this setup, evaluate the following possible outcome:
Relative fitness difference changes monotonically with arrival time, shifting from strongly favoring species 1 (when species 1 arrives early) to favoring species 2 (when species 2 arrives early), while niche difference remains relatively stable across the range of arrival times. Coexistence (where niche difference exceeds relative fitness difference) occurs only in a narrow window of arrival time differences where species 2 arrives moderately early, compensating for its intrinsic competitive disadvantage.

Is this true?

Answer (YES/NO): NO